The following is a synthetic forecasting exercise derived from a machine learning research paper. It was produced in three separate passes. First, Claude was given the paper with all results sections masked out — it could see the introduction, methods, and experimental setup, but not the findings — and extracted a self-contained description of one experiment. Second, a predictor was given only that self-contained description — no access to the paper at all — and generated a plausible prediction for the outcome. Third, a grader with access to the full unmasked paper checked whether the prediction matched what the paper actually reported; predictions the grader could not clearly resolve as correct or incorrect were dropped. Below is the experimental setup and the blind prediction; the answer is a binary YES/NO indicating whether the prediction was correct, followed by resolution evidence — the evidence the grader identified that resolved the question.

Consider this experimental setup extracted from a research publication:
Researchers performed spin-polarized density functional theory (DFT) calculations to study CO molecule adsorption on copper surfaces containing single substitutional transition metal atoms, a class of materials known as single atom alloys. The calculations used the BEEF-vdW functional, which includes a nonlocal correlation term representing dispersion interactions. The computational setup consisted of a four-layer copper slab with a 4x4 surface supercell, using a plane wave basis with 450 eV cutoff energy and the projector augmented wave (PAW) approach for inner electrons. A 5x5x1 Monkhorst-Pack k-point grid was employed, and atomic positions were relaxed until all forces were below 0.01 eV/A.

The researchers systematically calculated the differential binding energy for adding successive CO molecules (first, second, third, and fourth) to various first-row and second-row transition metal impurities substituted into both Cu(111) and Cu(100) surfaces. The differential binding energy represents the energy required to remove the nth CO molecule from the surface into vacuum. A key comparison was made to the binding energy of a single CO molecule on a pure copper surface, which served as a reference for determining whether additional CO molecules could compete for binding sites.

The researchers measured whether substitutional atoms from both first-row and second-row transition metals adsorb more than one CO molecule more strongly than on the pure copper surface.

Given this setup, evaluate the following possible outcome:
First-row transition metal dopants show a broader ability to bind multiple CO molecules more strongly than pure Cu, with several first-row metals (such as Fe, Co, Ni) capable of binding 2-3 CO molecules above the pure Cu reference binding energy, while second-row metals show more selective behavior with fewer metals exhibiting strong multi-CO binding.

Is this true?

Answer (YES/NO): NO